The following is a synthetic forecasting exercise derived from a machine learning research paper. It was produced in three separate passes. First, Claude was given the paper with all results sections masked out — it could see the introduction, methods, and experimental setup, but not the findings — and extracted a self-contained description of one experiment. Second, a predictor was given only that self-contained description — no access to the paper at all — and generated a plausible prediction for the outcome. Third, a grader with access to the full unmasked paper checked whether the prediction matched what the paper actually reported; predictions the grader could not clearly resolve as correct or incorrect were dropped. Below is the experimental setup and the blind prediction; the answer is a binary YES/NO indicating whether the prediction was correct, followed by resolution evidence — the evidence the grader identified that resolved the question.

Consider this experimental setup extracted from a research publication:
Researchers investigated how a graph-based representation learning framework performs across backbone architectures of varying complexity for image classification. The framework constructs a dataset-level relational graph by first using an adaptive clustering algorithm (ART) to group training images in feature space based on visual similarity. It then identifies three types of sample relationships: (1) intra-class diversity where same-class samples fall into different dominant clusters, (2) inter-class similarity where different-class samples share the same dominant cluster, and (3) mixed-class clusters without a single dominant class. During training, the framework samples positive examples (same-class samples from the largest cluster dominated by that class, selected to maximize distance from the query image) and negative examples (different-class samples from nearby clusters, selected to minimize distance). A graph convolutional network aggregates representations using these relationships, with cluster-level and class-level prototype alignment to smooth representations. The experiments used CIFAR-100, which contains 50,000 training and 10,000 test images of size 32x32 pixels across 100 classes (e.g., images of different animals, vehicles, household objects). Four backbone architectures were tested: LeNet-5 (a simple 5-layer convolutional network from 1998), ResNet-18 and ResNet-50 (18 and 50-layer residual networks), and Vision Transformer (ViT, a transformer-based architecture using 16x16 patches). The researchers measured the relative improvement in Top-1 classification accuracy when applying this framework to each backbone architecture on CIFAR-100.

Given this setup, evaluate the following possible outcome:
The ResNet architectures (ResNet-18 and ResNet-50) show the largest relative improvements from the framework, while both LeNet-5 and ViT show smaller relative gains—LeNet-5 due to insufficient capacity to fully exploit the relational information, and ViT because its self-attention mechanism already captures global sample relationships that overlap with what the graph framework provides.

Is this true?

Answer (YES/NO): NO